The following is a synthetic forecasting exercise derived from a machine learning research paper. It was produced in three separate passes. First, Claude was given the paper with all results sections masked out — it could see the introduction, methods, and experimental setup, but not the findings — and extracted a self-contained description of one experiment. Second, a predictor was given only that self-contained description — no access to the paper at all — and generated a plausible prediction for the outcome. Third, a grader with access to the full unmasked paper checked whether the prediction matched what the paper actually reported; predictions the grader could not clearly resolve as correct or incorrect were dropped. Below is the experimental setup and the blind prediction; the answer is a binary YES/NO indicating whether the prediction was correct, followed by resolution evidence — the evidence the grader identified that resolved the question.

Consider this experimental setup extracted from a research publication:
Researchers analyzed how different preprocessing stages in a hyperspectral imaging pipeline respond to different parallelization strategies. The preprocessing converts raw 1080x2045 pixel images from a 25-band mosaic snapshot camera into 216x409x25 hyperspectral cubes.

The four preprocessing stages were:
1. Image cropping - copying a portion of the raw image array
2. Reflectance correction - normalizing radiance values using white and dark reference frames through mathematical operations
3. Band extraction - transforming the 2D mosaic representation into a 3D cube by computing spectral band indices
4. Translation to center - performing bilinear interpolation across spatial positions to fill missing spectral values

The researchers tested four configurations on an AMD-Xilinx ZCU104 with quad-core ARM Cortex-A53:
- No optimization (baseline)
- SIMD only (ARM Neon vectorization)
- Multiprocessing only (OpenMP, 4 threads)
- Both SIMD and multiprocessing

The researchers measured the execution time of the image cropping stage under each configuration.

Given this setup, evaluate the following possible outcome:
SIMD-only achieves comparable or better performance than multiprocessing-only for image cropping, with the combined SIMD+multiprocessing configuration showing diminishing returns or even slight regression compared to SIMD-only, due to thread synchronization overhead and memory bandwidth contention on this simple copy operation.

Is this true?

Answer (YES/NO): NO